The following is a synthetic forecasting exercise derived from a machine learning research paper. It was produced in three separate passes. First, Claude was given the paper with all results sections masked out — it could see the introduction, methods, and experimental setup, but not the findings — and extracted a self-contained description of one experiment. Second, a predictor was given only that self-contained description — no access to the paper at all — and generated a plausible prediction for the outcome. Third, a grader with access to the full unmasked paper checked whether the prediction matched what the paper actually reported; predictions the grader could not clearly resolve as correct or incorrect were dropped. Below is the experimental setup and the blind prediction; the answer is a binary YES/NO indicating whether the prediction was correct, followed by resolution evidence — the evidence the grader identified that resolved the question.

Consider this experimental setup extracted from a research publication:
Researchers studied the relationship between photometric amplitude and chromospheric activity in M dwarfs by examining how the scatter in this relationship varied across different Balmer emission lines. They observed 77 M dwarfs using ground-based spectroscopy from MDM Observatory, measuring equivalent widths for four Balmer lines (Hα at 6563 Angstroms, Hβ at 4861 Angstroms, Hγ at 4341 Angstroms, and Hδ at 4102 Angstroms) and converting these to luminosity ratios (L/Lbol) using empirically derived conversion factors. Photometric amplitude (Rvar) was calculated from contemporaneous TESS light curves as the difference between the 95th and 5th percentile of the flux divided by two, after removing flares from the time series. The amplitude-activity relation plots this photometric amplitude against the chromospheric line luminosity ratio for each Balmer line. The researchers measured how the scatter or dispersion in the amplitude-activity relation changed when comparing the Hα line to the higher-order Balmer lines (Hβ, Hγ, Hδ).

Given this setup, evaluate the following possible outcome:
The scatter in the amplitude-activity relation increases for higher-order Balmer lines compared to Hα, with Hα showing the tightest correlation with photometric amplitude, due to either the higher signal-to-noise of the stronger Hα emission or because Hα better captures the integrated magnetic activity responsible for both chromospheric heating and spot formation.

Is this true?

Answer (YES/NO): YES